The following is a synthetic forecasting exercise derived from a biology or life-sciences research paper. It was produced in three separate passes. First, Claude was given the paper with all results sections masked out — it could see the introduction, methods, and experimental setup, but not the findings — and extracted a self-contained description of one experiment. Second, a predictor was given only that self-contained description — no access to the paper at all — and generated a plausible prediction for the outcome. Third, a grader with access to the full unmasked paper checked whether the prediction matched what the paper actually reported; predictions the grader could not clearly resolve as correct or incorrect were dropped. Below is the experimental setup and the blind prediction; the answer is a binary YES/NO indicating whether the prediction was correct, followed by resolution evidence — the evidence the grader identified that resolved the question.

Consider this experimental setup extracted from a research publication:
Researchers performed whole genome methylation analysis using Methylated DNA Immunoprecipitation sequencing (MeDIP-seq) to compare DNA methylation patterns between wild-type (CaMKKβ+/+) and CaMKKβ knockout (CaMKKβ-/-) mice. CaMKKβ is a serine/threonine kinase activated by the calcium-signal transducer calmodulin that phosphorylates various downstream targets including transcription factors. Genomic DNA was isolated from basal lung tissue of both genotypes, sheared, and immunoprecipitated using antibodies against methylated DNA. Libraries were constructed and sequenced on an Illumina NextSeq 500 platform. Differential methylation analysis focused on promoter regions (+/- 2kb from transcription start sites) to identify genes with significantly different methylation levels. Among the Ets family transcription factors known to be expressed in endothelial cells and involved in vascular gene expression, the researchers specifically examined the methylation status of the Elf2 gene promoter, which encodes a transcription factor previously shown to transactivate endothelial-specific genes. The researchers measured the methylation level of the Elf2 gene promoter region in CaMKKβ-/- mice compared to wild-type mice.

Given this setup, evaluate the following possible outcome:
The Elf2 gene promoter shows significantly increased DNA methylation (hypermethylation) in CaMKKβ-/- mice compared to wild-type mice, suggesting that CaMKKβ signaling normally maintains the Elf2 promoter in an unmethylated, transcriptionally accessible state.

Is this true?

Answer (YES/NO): YES